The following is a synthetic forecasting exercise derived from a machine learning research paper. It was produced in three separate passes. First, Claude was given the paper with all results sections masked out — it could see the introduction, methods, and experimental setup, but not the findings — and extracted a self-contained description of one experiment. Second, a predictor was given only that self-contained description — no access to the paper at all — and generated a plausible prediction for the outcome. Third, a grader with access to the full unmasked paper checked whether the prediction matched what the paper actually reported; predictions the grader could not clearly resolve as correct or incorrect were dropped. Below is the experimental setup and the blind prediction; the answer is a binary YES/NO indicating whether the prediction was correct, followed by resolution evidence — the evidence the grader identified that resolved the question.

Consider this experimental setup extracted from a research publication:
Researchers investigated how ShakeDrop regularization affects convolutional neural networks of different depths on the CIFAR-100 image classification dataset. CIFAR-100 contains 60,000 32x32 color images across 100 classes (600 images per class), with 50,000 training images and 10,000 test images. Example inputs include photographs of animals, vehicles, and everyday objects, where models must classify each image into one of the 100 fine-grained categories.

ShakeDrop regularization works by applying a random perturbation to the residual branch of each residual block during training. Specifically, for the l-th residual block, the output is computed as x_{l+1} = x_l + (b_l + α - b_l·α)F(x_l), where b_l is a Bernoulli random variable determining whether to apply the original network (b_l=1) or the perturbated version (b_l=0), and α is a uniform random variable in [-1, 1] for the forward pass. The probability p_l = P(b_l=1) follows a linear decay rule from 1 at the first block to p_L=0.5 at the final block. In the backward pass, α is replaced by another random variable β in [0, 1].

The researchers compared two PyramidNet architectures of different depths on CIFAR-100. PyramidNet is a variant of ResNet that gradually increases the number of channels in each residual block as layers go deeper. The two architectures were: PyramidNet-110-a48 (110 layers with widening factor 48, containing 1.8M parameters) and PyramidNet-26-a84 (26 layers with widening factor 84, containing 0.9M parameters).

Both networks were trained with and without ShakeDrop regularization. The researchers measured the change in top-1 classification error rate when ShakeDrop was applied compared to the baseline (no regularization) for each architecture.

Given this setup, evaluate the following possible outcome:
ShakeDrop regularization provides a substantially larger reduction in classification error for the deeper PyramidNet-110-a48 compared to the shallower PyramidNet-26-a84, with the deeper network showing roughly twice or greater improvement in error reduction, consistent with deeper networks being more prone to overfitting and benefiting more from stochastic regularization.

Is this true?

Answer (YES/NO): NO